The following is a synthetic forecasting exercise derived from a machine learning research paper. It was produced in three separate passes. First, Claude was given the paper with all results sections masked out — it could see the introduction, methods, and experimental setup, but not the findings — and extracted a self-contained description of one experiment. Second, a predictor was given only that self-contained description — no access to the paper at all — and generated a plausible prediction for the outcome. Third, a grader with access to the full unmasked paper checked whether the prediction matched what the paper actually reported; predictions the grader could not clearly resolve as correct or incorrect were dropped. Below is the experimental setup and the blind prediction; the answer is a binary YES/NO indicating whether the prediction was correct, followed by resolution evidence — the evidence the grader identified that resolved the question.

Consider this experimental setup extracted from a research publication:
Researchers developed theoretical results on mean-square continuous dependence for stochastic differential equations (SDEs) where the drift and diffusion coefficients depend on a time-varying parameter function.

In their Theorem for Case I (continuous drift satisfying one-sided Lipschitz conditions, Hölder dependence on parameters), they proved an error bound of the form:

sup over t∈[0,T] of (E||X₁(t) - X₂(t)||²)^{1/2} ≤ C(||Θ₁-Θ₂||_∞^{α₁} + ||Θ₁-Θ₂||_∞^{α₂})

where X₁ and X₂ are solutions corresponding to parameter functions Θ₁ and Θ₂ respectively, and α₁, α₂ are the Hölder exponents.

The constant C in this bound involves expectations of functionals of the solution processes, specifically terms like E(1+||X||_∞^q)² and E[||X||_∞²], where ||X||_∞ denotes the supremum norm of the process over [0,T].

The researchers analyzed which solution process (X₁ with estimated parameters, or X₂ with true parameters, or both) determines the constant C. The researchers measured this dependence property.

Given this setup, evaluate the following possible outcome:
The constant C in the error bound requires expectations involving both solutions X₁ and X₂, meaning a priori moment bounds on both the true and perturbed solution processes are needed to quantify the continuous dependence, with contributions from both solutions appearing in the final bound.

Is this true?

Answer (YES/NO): NO